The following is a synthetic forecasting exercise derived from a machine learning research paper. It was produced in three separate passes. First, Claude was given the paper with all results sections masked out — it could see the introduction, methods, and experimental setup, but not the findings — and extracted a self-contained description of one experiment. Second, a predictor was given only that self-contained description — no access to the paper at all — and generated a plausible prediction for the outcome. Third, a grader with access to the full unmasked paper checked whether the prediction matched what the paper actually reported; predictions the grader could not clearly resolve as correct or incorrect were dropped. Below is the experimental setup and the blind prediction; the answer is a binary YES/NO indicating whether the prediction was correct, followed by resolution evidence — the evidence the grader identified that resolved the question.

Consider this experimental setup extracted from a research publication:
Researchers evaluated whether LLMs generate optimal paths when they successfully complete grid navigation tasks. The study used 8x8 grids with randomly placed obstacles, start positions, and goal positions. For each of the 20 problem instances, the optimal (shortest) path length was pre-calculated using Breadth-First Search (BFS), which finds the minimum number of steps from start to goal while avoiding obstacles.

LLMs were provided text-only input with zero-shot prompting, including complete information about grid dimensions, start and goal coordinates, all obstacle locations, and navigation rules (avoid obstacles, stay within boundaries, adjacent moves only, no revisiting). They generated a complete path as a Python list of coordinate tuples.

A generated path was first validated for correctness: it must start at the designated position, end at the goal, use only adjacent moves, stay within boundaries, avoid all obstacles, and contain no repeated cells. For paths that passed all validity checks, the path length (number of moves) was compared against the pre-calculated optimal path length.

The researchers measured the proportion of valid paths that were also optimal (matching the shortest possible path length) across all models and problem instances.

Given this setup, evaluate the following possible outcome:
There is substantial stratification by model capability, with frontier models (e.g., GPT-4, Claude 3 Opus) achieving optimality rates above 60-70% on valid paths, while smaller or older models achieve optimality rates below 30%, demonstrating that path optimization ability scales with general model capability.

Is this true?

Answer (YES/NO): NO